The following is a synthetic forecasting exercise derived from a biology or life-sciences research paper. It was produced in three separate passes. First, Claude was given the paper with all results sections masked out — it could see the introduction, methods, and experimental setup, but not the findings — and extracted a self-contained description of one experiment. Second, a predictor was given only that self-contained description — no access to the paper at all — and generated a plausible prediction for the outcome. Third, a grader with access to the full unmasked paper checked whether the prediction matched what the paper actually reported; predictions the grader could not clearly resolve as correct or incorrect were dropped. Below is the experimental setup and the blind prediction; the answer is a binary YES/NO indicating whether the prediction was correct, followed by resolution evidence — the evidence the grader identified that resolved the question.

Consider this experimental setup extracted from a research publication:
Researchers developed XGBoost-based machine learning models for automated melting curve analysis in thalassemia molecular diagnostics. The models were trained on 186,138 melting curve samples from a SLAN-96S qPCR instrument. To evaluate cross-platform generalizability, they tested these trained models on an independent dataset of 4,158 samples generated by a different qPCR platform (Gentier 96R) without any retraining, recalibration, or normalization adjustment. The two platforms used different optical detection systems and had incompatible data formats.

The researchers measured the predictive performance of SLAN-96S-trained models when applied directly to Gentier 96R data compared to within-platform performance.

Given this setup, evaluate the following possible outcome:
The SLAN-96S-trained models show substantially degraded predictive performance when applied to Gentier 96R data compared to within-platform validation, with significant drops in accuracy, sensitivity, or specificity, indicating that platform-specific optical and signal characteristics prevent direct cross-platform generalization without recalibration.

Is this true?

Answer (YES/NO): YES